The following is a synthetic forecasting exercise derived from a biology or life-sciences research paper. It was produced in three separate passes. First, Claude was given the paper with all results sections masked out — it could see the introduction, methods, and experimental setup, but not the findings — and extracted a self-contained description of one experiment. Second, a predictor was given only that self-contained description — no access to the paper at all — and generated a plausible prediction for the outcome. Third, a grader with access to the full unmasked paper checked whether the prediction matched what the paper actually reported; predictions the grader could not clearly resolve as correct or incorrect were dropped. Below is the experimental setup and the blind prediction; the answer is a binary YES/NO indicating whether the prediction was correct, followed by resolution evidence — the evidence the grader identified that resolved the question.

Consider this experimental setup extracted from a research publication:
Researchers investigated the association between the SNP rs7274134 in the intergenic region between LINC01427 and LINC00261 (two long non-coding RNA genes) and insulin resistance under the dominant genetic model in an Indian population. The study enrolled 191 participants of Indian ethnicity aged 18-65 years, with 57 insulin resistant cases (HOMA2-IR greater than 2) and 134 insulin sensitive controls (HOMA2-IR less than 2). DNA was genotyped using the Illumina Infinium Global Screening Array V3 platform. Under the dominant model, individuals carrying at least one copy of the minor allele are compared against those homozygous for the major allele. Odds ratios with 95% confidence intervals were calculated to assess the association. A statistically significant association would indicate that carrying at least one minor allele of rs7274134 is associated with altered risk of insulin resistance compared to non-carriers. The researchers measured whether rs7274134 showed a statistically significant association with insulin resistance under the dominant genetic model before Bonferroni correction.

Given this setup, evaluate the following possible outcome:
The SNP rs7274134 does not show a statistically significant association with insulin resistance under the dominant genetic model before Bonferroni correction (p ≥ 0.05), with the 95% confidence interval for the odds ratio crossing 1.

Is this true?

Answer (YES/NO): NO